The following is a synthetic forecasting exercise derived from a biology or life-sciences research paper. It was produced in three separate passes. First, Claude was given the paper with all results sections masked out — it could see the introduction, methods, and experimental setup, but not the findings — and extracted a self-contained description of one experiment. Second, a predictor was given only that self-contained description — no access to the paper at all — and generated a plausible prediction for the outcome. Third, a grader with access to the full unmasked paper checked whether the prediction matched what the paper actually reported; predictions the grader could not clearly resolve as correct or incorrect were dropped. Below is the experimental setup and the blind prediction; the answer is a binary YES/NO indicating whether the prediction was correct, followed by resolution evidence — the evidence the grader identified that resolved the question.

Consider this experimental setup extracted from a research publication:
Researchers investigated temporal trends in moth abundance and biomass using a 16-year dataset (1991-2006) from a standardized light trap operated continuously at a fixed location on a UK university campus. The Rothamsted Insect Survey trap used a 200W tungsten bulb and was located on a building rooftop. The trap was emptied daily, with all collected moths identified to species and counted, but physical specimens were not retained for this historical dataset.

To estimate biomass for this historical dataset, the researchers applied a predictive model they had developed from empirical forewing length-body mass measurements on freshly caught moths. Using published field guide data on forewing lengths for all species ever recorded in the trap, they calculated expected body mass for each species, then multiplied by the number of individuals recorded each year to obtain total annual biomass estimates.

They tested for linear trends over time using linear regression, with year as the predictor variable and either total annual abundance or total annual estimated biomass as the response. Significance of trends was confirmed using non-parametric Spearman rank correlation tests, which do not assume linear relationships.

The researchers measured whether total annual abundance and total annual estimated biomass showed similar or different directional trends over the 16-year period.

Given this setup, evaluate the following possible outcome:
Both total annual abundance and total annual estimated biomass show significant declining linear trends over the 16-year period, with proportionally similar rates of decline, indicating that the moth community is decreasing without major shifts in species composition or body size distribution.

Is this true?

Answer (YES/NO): NO